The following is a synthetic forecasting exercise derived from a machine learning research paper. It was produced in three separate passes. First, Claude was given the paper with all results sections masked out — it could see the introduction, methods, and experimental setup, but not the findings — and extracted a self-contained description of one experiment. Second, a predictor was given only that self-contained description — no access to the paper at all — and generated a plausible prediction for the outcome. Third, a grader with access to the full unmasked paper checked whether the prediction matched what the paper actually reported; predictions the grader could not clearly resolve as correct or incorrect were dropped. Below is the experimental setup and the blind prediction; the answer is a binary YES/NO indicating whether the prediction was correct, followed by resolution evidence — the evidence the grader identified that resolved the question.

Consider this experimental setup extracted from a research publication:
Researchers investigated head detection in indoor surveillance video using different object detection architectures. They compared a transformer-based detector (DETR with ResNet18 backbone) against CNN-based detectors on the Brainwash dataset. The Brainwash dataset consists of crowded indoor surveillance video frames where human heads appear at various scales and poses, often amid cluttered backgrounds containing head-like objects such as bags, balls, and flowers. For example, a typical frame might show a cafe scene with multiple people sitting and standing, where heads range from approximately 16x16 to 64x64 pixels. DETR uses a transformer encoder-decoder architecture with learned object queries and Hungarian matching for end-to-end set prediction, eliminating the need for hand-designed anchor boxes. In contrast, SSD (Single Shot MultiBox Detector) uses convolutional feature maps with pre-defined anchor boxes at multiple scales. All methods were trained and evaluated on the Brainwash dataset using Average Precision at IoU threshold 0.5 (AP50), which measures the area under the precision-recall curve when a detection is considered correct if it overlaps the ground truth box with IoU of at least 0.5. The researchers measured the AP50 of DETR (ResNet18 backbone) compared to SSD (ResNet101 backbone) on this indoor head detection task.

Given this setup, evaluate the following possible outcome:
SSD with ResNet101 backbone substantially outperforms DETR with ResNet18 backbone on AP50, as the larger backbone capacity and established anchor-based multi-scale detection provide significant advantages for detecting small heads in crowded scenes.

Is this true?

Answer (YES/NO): YES